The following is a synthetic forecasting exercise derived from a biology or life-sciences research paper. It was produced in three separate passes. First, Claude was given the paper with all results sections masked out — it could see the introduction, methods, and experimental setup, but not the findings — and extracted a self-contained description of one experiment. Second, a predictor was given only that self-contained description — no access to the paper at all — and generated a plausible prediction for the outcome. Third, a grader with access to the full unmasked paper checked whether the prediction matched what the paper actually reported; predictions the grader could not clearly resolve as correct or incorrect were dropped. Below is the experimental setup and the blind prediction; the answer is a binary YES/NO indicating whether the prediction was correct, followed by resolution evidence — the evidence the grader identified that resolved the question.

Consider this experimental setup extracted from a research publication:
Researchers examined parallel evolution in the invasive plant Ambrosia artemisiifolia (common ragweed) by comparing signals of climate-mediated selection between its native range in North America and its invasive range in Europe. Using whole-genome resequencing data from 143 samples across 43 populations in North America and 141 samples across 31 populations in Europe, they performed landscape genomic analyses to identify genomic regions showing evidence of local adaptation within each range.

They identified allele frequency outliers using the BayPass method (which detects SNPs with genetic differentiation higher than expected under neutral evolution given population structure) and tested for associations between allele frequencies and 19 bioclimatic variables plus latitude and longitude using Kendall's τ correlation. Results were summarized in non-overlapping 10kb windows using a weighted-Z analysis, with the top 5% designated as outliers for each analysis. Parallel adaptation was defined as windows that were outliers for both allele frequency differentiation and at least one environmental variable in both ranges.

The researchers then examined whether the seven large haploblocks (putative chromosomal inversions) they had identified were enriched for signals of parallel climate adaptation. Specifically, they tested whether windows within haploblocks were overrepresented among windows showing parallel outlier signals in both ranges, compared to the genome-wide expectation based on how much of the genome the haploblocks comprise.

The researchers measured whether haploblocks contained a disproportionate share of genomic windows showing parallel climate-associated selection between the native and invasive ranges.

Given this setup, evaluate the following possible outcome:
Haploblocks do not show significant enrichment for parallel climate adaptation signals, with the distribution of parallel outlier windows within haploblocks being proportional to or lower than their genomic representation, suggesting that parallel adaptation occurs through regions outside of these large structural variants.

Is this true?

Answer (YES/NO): NO